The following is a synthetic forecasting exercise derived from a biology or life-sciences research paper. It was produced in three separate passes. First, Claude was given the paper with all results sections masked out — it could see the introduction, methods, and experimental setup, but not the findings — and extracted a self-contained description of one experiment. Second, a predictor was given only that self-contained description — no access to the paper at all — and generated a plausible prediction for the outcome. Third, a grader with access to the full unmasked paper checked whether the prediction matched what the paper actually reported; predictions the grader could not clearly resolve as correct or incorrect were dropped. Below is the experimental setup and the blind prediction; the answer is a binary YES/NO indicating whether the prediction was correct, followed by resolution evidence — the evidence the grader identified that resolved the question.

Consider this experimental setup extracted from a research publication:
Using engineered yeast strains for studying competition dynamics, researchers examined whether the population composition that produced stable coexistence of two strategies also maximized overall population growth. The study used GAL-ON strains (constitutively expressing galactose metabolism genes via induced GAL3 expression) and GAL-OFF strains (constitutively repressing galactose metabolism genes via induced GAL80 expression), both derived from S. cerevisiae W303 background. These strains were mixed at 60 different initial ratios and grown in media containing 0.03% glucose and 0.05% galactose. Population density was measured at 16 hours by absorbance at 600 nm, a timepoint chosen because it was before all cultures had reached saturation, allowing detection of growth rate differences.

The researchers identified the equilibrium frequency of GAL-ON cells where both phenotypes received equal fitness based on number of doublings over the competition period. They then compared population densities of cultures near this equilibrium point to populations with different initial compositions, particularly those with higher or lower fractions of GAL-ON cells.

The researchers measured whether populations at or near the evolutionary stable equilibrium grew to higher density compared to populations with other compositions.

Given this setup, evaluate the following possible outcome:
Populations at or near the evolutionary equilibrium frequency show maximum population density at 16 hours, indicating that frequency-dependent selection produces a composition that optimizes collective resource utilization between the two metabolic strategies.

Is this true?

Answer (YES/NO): NO